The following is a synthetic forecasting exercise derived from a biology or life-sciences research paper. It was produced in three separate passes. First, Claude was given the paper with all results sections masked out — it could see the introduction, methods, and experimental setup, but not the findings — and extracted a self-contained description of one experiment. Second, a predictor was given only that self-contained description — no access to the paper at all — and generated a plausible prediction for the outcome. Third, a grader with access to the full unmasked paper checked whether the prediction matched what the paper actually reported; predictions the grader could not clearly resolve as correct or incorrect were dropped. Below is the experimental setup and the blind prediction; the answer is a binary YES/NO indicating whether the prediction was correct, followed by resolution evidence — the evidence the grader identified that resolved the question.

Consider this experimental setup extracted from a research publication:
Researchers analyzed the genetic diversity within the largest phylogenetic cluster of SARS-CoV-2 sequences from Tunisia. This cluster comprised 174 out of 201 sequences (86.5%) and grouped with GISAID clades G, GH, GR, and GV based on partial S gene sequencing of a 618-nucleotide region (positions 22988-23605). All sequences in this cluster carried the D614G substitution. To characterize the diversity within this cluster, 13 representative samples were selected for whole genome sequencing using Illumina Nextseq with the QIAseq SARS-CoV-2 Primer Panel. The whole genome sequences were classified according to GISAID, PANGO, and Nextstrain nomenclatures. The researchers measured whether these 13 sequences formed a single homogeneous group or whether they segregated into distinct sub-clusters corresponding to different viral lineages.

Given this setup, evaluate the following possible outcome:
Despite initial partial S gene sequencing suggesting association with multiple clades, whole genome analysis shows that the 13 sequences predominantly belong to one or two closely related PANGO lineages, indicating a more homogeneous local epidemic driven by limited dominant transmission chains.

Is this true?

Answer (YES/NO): NO